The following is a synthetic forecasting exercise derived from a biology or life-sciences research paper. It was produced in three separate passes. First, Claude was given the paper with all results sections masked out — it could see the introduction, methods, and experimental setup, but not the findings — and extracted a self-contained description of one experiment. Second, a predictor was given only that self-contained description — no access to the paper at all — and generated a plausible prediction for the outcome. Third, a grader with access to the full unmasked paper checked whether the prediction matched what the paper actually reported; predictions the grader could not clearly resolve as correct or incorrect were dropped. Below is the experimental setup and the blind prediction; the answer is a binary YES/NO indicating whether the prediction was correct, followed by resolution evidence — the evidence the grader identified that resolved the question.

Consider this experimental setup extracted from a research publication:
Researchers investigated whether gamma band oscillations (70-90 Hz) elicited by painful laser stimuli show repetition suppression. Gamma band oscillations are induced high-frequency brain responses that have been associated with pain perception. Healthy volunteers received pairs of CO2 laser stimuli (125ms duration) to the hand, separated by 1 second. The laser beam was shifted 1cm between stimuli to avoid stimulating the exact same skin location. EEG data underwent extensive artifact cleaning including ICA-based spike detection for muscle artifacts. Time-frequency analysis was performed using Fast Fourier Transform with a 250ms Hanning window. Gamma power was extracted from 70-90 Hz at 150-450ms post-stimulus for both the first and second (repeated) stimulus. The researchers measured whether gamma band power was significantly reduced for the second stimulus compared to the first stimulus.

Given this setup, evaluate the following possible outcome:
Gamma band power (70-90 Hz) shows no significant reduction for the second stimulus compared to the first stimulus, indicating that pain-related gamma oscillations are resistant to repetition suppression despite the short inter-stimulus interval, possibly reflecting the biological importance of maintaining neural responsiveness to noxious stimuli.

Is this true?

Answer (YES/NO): NO